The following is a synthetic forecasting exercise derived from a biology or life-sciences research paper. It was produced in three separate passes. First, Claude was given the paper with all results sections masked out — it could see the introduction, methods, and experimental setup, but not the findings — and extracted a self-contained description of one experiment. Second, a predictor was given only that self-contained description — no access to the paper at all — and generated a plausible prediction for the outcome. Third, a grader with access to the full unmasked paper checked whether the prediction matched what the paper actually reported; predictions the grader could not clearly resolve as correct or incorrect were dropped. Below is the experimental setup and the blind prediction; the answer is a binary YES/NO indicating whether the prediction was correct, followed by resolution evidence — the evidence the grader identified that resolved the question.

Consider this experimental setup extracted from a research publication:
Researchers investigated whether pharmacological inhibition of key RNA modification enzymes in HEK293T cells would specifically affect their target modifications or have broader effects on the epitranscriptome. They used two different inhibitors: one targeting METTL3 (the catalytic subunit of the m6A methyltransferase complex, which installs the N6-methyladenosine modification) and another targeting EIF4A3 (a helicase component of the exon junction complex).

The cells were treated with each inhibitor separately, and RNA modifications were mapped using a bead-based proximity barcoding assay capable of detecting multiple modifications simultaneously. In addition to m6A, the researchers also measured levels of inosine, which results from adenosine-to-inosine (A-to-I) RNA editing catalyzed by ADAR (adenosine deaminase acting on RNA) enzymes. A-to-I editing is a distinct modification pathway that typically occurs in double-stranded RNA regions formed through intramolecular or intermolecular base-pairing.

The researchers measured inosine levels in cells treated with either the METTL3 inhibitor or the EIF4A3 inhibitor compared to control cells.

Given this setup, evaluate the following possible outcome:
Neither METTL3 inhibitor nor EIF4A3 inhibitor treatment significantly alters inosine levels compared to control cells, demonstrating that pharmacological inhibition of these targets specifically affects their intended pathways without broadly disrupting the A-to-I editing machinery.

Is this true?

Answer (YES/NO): YES